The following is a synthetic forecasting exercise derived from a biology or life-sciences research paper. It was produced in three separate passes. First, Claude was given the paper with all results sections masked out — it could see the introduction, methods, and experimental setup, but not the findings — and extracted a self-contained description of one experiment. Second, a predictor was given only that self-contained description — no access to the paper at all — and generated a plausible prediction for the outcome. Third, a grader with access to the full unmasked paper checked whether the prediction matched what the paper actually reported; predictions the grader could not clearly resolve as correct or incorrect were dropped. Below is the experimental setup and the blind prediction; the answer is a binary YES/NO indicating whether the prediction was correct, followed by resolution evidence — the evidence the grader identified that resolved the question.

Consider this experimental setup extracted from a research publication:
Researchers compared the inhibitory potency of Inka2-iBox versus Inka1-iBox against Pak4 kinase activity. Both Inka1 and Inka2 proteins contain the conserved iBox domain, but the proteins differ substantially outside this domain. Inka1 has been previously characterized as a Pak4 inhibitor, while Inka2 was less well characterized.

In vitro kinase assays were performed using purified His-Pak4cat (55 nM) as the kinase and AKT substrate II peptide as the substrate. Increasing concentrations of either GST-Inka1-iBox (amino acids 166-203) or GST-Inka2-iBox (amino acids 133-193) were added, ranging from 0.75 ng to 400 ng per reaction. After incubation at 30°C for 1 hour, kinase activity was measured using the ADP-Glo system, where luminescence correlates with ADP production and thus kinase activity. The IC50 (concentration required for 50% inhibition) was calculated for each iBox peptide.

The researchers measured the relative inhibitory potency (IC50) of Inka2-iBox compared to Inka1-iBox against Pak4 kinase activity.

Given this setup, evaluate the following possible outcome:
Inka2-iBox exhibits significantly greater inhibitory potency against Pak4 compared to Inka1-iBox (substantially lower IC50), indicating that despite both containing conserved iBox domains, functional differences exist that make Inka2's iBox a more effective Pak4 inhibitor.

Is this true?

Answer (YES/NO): NO